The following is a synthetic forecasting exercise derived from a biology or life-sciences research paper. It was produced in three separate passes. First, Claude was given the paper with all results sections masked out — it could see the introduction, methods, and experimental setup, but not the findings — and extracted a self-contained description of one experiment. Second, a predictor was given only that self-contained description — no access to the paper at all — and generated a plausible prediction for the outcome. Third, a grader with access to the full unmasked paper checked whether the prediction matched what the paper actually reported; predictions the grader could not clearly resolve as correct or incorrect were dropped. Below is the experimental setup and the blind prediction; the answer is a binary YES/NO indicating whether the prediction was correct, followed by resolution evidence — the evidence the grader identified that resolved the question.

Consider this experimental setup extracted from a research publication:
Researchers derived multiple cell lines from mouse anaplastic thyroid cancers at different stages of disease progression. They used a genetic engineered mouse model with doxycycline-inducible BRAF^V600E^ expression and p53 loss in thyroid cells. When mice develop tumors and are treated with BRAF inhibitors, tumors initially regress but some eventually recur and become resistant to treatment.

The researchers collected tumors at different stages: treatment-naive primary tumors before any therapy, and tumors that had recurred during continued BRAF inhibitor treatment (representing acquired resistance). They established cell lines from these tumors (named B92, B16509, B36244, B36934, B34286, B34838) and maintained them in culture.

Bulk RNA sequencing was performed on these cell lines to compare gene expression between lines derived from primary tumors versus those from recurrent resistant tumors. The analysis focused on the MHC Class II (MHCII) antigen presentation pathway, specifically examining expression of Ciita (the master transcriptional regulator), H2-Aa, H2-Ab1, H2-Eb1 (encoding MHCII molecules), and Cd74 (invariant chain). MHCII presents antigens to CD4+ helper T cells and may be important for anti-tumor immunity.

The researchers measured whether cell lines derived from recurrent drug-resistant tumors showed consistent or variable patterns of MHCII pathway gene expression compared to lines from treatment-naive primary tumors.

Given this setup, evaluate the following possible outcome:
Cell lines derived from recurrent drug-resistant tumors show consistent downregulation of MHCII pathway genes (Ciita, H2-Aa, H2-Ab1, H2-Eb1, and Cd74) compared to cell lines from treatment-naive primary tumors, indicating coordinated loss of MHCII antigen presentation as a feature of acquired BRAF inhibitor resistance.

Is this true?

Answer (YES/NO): NO